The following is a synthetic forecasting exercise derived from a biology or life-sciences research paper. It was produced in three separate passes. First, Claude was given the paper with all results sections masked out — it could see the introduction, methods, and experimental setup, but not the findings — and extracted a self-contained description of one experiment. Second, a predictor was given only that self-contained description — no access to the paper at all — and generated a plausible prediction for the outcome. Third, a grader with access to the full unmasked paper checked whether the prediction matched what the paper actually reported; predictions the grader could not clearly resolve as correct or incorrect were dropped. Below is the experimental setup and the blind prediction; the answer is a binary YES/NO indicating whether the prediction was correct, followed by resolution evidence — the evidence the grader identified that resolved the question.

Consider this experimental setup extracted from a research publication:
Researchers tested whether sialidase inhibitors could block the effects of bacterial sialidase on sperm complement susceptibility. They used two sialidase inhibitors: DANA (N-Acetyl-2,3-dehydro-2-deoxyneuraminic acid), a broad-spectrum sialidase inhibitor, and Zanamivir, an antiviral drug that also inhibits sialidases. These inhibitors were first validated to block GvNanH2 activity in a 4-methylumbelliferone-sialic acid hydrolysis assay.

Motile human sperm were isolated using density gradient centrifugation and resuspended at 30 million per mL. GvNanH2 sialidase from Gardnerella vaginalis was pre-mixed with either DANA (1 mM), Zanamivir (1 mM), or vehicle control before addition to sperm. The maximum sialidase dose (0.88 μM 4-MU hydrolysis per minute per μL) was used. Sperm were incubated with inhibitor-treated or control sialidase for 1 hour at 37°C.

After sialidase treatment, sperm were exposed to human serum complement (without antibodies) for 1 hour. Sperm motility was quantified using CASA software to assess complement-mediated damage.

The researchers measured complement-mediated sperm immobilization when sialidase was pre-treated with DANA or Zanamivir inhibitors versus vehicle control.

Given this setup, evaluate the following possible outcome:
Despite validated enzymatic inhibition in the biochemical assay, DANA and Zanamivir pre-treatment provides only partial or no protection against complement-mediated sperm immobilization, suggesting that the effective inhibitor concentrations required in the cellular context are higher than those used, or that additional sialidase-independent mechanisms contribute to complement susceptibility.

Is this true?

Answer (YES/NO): NO